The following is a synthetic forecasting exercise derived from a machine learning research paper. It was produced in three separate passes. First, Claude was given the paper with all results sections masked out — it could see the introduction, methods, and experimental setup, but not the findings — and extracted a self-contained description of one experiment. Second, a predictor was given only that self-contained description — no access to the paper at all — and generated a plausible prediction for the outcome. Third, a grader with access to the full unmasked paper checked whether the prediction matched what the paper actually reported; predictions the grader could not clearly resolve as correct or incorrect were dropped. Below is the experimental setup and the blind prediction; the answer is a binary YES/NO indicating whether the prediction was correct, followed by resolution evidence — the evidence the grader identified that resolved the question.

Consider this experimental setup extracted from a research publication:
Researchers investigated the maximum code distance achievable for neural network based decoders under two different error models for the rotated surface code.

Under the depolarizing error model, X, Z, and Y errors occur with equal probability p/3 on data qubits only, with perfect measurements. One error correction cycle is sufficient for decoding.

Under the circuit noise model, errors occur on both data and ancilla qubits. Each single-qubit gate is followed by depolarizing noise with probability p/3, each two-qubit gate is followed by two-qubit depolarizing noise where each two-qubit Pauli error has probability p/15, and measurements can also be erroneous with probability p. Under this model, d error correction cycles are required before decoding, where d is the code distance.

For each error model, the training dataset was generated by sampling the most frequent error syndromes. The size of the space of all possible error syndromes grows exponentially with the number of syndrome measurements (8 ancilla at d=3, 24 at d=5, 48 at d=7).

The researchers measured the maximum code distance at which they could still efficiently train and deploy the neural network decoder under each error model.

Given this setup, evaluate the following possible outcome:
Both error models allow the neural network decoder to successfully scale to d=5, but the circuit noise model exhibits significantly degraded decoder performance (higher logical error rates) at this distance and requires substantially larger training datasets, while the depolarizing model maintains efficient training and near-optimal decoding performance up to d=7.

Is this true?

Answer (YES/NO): NO